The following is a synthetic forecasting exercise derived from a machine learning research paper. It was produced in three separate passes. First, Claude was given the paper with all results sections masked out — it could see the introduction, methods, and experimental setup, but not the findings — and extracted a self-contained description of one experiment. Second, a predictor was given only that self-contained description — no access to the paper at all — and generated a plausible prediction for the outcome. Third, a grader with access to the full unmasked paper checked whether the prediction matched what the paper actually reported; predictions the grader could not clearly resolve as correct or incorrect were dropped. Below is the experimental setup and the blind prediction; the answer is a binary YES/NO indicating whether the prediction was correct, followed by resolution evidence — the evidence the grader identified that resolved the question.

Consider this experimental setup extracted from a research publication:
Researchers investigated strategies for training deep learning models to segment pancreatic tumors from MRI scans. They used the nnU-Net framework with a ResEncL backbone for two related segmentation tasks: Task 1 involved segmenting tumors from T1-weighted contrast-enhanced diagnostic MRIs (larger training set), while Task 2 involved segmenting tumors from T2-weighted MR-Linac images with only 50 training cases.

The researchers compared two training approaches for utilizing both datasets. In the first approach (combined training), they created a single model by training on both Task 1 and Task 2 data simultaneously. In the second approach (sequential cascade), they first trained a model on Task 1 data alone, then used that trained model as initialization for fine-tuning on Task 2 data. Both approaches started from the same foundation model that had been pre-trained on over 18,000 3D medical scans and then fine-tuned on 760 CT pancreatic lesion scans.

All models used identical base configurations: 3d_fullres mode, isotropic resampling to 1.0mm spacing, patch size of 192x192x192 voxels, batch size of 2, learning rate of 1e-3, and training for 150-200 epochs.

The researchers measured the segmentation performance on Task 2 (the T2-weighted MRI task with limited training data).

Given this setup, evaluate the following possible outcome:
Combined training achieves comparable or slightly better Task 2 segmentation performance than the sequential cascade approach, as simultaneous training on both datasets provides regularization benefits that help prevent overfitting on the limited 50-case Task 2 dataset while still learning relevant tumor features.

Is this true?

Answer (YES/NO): NO